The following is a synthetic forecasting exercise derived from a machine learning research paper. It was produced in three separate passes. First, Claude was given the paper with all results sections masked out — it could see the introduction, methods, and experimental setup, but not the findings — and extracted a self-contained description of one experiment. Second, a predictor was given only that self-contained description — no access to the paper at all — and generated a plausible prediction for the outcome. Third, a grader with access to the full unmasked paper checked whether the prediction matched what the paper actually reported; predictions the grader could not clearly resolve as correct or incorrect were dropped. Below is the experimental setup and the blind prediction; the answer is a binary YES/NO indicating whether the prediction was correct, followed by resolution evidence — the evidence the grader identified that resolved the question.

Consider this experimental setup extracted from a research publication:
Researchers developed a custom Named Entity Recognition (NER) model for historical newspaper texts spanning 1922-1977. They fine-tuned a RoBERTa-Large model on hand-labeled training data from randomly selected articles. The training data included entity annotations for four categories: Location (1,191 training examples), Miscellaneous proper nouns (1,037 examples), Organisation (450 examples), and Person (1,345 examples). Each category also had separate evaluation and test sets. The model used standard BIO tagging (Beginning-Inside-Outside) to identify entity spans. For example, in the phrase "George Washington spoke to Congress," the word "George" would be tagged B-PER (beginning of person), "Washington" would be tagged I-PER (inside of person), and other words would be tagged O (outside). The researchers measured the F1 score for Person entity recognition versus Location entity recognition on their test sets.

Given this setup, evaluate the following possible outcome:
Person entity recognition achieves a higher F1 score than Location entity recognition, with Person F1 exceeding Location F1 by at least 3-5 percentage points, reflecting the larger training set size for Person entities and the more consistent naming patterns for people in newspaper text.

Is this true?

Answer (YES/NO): YES